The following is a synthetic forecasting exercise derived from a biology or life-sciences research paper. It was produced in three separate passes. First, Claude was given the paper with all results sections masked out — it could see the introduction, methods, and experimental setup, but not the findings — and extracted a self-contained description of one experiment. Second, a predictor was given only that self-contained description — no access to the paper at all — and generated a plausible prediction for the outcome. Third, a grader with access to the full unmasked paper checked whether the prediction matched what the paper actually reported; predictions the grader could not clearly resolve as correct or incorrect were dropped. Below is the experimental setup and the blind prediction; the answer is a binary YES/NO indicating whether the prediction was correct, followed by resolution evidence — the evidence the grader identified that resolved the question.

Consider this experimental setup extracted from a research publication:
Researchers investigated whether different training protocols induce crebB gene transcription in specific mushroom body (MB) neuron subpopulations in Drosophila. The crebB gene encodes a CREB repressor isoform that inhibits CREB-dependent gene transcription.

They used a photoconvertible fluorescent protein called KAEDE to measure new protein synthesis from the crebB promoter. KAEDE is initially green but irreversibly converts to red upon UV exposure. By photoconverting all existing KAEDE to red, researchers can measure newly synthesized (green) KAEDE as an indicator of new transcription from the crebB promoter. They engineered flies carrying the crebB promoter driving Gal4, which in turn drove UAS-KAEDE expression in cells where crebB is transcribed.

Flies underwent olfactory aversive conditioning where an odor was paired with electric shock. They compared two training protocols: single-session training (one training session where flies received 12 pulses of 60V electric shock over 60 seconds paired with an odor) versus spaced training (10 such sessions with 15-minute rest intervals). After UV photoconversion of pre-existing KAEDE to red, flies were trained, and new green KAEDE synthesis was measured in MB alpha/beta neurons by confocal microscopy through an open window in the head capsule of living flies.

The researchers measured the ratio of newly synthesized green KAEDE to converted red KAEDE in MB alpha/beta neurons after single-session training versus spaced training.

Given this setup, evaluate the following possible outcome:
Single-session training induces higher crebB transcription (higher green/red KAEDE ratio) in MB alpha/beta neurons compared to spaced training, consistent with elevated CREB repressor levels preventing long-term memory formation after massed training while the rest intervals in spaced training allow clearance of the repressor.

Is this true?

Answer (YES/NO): NO